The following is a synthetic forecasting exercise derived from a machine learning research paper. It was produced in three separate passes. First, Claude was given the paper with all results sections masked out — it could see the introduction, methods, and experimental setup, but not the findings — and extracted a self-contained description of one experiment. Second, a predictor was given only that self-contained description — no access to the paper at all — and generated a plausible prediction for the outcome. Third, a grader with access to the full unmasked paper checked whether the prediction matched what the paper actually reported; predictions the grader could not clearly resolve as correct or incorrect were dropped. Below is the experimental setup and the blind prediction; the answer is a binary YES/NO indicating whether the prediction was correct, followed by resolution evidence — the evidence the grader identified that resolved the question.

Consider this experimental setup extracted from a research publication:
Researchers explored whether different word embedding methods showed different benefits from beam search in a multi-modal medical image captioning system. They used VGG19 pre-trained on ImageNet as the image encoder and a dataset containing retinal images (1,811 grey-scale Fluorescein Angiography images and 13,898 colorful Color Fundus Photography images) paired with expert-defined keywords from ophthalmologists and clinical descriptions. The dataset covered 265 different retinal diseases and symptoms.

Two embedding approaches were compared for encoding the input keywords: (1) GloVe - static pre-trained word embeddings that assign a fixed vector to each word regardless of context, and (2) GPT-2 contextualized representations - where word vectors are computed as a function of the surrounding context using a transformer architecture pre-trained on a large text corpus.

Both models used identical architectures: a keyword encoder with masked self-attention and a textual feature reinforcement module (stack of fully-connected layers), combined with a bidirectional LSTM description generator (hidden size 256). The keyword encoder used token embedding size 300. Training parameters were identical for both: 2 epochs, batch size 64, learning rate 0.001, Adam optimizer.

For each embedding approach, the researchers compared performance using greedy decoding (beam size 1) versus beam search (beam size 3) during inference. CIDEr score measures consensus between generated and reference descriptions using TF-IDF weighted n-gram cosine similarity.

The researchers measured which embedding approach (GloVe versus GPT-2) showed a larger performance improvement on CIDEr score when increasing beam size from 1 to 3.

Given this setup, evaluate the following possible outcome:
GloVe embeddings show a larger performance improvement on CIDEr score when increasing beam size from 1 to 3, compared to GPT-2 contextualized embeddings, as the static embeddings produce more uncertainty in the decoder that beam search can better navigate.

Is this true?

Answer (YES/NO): NO